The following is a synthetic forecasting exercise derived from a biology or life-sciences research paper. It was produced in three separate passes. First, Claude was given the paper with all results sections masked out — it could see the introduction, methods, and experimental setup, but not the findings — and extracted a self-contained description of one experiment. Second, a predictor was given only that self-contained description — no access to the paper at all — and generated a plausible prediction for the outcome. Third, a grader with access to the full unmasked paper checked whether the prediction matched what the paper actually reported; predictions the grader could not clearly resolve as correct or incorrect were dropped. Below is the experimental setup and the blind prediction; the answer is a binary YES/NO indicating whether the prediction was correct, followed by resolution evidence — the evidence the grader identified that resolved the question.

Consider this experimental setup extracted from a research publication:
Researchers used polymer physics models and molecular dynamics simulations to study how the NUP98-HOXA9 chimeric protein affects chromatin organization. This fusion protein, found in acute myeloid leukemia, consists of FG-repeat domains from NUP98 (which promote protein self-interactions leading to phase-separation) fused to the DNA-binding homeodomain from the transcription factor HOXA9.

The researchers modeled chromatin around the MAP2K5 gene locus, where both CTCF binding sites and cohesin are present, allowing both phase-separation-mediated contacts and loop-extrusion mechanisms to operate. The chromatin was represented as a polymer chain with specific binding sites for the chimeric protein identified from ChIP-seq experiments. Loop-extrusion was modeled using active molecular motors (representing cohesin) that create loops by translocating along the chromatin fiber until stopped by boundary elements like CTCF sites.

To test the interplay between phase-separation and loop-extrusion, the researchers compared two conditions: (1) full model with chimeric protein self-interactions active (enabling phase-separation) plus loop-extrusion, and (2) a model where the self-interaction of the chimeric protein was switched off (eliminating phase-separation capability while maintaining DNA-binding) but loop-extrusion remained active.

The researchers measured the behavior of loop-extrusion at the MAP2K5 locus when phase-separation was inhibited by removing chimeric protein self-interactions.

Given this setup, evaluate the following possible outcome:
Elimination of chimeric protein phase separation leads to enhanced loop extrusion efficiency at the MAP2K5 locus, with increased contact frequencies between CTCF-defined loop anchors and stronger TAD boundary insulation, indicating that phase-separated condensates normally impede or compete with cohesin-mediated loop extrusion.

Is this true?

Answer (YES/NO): NO